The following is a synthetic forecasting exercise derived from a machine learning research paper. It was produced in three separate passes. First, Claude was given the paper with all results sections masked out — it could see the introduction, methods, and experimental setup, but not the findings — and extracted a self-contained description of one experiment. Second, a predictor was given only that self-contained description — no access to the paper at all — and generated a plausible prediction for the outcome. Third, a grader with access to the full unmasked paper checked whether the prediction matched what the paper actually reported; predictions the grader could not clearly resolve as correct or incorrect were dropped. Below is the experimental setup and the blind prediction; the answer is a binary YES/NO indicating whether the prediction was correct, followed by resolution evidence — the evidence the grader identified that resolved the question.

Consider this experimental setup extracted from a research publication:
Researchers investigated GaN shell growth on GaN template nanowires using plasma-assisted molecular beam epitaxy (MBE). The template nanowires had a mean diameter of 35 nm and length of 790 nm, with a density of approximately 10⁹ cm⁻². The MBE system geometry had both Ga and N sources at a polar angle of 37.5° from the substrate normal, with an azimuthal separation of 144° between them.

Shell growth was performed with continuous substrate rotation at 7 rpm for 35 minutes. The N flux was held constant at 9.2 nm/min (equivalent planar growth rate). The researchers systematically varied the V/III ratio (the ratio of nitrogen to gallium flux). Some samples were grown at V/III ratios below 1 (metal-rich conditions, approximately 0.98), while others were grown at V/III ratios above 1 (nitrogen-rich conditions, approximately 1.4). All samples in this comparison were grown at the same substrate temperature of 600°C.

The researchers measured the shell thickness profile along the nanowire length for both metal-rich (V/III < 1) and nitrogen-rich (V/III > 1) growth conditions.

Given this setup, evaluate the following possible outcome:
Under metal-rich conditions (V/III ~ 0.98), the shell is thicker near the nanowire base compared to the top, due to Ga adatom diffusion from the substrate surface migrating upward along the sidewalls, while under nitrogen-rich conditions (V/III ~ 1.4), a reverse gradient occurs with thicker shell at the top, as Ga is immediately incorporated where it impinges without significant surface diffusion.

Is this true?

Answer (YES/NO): NO